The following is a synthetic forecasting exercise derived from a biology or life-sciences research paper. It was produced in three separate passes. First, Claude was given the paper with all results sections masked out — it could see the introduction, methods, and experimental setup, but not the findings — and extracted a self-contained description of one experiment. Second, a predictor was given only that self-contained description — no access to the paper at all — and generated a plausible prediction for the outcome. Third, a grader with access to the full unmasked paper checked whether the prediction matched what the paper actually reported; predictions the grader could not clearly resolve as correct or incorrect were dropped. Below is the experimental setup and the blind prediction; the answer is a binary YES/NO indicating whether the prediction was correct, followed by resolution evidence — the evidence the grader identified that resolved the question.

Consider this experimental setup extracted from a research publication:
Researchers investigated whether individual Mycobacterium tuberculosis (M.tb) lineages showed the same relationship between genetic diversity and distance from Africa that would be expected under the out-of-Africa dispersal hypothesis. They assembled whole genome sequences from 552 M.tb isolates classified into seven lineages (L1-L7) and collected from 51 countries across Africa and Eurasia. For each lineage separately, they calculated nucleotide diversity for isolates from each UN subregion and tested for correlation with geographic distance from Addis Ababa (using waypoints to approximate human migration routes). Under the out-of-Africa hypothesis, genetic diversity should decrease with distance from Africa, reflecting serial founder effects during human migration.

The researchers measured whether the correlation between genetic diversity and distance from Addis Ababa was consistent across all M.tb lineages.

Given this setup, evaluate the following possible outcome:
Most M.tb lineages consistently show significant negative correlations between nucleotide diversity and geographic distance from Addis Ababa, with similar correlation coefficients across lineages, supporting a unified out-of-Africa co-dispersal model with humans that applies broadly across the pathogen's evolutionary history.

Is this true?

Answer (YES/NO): NO